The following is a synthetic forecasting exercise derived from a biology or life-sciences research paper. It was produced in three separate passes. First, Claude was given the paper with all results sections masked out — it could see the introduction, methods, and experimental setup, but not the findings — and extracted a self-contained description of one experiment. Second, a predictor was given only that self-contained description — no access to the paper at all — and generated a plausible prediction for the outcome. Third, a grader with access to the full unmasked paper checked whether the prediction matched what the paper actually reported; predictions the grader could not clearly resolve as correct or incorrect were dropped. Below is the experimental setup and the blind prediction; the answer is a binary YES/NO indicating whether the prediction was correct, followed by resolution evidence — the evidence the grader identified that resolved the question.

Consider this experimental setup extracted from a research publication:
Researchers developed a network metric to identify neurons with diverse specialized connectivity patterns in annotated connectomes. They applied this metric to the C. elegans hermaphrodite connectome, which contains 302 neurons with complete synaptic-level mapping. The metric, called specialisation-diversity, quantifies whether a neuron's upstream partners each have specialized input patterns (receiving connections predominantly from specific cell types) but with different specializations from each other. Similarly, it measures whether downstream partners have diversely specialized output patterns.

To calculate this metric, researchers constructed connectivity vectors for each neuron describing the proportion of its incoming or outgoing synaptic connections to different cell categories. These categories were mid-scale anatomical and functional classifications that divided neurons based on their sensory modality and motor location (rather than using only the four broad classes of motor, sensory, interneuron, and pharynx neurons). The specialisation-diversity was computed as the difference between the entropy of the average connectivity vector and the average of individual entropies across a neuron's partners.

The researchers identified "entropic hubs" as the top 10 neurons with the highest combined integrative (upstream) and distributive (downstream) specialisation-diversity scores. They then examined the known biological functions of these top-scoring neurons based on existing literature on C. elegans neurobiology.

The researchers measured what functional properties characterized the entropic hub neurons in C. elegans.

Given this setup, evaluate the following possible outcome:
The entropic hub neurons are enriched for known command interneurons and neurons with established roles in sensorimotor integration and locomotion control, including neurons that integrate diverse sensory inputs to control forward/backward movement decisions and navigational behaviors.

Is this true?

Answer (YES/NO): NO